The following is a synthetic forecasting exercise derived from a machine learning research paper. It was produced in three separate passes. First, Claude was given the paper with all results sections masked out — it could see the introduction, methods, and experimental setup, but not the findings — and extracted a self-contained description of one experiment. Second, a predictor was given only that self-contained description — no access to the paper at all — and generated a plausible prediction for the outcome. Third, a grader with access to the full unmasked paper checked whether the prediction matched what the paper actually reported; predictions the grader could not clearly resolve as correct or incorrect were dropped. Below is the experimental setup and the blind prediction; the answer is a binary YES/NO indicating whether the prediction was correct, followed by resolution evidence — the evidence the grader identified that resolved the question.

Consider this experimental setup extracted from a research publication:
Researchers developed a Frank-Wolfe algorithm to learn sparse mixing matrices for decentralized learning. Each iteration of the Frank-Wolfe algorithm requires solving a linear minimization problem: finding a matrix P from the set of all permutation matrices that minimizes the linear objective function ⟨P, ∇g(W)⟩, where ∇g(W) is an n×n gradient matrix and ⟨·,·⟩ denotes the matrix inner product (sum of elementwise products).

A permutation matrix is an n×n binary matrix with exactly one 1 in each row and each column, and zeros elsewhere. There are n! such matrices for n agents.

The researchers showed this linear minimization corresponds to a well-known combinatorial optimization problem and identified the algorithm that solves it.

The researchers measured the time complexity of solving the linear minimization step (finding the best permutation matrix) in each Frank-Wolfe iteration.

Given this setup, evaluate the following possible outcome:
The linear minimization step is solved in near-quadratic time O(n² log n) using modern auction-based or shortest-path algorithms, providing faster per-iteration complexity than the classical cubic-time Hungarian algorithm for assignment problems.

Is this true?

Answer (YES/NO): NO